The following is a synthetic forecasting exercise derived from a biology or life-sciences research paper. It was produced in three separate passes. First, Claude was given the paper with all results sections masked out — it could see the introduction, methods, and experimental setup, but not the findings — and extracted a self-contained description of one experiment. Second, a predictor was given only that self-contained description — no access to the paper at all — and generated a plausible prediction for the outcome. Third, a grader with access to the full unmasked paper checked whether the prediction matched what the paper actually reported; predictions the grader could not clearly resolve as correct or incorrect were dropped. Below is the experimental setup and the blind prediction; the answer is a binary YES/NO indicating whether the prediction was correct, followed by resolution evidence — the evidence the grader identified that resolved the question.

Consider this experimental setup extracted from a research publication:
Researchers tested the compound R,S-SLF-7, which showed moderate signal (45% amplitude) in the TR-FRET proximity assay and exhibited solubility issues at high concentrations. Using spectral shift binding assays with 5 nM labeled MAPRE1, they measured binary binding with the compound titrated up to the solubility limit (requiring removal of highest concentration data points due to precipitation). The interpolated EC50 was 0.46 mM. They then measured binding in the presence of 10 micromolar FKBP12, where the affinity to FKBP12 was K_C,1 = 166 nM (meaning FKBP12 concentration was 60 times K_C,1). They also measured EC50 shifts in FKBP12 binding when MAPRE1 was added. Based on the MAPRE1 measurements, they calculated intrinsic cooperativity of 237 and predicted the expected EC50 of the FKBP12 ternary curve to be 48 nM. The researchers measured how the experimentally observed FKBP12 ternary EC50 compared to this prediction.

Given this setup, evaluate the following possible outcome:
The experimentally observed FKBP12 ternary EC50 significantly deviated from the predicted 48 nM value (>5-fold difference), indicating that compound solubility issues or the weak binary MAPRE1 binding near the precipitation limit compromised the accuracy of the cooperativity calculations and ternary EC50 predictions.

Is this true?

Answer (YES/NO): NO